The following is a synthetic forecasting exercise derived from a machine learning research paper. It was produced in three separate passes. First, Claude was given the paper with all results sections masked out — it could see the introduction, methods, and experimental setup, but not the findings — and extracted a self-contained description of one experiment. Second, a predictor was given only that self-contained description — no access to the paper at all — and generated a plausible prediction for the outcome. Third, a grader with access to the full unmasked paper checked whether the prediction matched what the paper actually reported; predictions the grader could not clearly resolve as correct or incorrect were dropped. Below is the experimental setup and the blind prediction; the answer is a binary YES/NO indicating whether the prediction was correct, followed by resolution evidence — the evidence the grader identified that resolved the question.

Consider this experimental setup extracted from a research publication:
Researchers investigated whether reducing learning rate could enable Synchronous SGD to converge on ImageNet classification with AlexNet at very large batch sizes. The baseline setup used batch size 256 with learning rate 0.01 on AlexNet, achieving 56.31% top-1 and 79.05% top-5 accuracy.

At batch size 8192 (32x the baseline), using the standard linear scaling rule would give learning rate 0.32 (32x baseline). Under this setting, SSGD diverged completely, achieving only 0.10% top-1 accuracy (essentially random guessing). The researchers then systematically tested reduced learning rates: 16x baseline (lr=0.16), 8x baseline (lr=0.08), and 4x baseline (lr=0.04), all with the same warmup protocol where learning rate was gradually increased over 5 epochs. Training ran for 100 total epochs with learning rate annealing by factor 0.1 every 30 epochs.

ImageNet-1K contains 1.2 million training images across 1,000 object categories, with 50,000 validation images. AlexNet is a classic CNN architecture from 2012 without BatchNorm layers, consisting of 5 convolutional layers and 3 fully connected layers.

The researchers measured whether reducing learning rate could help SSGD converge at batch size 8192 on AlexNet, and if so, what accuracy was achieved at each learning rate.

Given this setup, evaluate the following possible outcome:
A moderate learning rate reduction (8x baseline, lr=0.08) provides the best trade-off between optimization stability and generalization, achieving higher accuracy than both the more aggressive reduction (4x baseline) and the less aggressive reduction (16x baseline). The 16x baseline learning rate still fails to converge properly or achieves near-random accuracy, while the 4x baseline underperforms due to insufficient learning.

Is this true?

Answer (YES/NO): YES